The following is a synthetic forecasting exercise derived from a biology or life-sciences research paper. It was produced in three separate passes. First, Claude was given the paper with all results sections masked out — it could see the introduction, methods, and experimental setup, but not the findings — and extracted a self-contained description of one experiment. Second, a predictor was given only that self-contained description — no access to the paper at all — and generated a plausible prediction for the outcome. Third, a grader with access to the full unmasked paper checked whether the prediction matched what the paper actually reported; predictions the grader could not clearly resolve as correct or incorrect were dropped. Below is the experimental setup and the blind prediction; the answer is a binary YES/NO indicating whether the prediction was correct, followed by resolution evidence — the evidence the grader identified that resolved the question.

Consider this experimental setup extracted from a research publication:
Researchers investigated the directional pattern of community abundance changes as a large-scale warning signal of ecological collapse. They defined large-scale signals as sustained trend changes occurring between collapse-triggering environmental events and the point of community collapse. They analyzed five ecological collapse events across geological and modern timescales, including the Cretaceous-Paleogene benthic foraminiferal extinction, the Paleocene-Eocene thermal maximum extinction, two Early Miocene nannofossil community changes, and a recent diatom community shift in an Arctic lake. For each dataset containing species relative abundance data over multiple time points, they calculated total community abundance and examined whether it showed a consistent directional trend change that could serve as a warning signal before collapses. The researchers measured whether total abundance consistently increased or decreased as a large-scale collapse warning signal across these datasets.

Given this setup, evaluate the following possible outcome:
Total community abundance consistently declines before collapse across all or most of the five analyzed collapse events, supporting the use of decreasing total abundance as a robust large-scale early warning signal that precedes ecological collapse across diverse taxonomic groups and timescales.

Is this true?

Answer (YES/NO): NO